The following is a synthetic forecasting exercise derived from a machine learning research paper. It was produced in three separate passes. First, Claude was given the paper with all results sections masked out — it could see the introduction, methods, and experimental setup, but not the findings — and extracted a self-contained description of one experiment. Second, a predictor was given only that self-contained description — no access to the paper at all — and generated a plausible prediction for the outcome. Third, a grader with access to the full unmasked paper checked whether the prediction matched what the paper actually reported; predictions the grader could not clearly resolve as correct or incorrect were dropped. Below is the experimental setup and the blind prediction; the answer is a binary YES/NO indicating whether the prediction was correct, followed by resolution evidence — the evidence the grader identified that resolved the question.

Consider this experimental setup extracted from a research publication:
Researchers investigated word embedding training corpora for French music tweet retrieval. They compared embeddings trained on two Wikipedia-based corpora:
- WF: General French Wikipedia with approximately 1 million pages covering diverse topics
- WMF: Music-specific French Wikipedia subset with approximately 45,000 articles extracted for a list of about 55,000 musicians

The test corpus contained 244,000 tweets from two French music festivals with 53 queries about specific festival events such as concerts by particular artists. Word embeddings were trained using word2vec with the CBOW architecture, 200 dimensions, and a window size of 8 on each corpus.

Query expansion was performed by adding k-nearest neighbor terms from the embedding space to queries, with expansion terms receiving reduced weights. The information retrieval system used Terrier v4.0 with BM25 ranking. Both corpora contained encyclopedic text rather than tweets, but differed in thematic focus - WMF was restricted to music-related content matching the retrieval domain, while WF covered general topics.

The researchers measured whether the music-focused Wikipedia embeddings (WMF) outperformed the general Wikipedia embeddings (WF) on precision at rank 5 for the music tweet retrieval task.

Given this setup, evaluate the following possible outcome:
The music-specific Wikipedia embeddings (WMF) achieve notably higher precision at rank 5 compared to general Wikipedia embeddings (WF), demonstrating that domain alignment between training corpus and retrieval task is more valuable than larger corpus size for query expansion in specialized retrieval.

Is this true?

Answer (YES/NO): NO